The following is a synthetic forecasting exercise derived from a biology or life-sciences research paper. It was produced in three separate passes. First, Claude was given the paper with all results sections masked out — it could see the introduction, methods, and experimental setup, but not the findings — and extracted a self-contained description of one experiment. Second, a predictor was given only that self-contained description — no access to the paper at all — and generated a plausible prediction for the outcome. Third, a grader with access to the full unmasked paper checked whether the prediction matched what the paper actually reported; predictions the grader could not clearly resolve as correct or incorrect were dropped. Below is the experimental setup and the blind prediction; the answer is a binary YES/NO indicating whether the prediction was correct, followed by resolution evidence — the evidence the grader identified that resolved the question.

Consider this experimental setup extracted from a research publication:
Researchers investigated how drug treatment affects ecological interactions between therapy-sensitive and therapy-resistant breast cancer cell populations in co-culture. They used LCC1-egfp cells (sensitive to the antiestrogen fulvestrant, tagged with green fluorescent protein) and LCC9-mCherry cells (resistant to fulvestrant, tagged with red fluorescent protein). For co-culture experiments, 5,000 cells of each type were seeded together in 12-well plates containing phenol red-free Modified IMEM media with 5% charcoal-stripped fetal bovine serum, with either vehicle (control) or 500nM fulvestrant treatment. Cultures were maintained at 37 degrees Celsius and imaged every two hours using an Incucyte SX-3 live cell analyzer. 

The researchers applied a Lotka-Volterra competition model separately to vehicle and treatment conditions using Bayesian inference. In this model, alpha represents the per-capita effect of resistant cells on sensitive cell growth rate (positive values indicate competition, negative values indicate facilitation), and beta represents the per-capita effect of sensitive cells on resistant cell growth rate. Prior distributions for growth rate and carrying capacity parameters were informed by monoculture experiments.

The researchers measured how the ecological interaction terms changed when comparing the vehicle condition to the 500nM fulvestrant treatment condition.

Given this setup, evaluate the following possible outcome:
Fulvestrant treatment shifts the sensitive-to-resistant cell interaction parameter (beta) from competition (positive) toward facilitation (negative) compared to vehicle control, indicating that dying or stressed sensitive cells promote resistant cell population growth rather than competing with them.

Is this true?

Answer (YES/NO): NO